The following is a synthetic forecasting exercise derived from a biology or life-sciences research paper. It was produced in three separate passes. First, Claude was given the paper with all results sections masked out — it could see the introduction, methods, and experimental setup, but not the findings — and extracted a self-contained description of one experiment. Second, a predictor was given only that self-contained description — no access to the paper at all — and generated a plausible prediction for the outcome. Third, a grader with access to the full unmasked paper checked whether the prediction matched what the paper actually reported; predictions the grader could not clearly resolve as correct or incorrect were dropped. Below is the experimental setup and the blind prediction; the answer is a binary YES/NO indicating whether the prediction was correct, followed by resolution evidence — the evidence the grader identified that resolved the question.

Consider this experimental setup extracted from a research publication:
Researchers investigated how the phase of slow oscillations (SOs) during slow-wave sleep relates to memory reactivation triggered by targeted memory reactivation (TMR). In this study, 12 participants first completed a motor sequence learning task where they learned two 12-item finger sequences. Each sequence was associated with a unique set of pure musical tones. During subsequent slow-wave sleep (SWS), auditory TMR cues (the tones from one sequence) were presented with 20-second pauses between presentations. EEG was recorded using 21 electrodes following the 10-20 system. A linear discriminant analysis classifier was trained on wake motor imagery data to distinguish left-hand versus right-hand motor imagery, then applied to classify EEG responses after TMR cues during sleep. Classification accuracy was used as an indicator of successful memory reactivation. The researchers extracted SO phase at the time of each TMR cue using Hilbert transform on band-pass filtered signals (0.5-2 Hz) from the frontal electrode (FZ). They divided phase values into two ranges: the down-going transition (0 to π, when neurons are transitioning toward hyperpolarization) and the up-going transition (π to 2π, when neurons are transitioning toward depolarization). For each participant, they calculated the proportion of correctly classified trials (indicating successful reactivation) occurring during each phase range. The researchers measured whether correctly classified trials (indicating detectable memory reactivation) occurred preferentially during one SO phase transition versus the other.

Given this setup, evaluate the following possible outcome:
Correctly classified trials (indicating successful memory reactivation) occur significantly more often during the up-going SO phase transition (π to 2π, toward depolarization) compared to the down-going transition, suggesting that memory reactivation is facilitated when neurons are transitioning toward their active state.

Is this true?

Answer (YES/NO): YES